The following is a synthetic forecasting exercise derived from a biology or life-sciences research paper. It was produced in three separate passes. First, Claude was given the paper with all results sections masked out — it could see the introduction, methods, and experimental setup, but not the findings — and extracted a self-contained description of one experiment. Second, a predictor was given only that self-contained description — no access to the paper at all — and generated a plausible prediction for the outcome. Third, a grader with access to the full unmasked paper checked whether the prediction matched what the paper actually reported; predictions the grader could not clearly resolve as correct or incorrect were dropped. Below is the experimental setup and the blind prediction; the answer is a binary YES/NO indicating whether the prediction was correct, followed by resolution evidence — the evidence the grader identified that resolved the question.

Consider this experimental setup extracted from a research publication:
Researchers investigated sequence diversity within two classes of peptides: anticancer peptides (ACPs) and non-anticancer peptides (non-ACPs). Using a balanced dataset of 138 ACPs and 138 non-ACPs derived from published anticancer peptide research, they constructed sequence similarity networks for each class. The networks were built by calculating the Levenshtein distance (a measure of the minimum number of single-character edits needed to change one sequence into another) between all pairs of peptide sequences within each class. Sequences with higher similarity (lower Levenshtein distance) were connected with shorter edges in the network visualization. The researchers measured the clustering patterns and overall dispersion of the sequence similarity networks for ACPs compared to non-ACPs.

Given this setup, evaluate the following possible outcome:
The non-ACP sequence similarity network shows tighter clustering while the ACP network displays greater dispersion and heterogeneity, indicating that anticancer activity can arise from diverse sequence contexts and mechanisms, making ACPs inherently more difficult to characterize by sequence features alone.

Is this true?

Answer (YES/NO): NO